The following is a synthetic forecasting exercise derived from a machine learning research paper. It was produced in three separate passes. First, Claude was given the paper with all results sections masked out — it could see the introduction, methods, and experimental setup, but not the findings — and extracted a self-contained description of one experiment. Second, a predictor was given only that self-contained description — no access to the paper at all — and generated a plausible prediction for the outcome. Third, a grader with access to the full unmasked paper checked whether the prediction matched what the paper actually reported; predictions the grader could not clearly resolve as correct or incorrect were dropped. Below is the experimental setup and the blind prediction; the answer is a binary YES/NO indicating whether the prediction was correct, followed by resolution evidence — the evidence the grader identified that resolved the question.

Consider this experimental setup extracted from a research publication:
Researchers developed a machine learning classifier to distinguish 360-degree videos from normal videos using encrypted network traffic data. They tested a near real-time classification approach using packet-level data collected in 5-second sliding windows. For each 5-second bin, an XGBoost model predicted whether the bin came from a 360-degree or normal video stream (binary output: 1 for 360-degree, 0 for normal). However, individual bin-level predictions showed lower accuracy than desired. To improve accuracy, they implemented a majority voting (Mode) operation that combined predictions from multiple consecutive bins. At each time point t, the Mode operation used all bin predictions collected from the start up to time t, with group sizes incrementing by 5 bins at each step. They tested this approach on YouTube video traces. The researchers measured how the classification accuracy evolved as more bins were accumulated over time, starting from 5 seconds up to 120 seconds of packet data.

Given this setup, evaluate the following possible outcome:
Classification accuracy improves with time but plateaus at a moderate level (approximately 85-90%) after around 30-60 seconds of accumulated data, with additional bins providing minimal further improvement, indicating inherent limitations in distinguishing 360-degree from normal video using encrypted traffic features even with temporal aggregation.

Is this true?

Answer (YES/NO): NO